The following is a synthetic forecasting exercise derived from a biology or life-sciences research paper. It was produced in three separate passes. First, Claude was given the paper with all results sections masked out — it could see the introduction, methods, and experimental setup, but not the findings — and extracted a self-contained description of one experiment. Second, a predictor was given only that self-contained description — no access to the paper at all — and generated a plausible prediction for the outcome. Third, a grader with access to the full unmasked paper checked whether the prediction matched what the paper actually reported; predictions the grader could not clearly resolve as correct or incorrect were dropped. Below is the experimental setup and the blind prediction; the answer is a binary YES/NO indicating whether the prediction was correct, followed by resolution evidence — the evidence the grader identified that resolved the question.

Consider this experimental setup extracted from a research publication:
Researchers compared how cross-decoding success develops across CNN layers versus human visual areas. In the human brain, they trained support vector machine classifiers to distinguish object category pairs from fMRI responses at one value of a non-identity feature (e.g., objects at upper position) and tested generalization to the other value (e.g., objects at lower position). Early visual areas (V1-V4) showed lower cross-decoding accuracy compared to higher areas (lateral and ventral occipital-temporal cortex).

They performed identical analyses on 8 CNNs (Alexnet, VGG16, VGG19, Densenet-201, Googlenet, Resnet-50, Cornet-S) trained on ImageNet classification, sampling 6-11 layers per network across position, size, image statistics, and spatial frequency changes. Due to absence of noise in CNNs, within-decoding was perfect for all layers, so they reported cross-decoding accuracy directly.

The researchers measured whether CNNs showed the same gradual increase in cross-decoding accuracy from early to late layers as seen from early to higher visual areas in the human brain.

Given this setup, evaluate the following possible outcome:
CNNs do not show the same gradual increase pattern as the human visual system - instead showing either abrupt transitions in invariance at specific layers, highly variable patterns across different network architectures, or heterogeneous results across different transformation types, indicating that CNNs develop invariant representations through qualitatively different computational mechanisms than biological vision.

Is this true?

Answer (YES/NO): NO